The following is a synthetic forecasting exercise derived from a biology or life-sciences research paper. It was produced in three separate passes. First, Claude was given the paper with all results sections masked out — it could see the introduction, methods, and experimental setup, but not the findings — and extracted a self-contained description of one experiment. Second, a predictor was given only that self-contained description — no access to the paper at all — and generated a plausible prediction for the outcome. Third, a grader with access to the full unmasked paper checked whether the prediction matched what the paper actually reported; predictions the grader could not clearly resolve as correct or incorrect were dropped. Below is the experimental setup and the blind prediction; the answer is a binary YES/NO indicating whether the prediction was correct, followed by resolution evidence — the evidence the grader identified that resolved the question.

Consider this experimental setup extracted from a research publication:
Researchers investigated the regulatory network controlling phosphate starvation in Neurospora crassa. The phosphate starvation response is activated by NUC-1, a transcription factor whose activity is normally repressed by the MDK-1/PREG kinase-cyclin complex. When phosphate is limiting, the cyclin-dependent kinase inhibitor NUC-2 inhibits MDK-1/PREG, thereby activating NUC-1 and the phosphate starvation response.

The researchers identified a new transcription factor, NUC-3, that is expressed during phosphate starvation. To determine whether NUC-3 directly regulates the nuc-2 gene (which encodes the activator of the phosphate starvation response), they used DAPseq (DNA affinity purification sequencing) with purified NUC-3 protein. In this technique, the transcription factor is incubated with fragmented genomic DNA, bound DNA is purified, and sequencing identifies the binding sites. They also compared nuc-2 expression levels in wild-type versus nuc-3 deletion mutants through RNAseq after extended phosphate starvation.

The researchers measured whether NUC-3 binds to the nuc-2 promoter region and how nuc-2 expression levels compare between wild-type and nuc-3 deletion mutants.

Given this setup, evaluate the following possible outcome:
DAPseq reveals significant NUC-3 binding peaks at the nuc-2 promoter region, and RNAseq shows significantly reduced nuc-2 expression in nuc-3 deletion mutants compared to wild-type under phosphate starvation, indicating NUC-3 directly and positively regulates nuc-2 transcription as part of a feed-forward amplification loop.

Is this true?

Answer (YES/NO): NO